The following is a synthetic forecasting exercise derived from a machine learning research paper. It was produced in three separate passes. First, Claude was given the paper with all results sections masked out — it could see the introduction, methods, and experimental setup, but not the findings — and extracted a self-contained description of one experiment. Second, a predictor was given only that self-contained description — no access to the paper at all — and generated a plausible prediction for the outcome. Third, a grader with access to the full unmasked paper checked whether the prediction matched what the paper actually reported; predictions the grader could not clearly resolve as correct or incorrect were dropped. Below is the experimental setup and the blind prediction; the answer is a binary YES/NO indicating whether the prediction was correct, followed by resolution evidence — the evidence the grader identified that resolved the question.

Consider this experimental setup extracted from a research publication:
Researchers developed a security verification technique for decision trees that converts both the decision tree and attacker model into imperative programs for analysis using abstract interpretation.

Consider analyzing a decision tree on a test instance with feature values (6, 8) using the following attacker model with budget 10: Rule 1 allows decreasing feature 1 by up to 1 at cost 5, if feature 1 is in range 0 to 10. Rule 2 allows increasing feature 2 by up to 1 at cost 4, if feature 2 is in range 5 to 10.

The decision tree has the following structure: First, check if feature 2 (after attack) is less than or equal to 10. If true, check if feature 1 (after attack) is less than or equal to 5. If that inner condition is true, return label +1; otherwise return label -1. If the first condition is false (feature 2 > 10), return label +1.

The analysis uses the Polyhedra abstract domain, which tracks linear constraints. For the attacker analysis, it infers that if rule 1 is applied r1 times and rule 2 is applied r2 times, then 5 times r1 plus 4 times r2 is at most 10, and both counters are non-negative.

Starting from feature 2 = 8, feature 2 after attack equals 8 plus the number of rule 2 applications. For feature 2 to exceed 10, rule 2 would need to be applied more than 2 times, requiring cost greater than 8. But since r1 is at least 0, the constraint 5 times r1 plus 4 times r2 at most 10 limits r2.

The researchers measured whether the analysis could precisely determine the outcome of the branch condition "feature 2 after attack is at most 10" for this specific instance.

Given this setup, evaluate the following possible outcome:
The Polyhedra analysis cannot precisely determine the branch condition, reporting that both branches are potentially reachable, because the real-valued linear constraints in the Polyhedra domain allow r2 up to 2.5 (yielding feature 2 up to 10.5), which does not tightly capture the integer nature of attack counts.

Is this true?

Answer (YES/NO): NO